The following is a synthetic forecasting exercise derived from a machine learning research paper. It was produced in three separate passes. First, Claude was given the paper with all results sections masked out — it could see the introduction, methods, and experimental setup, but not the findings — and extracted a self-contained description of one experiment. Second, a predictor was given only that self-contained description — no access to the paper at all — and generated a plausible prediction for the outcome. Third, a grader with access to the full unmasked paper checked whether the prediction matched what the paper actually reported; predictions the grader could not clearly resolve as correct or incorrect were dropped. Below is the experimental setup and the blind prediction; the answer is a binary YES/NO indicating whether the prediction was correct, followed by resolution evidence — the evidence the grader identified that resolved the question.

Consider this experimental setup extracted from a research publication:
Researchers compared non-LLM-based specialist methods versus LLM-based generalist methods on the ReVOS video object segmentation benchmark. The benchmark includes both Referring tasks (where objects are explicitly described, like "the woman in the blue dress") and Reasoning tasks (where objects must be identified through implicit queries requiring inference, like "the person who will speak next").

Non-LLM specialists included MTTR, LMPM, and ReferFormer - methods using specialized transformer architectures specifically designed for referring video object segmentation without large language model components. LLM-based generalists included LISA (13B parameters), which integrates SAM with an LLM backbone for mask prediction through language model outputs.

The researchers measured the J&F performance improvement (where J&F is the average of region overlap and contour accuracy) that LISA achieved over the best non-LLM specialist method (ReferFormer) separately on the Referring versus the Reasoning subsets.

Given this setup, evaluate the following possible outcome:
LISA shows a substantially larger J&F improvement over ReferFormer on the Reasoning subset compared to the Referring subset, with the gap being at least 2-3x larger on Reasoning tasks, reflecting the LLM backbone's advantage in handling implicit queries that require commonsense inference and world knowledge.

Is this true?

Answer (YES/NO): NO